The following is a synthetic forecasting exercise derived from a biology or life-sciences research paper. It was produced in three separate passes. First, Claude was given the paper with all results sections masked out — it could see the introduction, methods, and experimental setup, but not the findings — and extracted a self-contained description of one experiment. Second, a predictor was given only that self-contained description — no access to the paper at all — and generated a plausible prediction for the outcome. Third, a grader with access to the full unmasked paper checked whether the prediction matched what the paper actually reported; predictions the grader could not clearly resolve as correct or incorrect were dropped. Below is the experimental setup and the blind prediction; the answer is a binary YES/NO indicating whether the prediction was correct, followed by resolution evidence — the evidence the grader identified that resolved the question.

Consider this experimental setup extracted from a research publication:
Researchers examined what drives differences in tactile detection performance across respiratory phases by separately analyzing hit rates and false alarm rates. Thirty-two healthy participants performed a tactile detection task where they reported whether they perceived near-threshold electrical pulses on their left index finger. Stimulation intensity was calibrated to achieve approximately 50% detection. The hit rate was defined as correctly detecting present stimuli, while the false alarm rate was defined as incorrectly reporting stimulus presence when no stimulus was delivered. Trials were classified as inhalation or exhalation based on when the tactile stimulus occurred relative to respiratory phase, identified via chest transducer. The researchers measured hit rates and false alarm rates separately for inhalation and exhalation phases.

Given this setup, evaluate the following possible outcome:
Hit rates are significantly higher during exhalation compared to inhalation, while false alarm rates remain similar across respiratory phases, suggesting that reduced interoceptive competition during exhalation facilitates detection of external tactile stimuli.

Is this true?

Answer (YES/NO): NO